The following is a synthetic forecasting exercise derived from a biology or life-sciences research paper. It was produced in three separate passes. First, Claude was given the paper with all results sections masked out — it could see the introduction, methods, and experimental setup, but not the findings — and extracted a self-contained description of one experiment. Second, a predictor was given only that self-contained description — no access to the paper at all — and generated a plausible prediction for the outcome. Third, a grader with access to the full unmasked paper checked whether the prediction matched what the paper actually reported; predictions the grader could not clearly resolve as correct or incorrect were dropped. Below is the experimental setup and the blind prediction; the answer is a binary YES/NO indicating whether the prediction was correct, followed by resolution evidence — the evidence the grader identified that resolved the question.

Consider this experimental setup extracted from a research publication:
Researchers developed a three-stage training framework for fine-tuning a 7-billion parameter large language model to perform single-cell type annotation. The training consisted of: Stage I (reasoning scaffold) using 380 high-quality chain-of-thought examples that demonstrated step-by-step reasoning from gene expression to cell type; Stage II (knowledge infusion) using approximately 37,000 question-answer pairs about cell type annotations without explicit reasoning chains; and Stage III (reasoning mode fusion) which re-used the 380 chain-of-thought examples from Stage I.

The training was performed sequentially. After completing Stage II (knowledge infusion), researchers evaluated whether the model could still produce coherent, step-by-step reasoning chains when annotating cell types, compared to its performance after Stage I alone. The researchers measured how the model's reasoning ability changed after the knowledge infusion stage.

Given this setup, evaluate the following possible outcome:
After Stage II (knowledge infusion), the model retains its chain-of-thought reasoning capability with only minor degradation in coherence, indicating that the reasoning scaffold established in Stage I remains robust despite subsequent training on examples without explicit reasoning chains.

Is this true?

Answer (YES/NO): NO